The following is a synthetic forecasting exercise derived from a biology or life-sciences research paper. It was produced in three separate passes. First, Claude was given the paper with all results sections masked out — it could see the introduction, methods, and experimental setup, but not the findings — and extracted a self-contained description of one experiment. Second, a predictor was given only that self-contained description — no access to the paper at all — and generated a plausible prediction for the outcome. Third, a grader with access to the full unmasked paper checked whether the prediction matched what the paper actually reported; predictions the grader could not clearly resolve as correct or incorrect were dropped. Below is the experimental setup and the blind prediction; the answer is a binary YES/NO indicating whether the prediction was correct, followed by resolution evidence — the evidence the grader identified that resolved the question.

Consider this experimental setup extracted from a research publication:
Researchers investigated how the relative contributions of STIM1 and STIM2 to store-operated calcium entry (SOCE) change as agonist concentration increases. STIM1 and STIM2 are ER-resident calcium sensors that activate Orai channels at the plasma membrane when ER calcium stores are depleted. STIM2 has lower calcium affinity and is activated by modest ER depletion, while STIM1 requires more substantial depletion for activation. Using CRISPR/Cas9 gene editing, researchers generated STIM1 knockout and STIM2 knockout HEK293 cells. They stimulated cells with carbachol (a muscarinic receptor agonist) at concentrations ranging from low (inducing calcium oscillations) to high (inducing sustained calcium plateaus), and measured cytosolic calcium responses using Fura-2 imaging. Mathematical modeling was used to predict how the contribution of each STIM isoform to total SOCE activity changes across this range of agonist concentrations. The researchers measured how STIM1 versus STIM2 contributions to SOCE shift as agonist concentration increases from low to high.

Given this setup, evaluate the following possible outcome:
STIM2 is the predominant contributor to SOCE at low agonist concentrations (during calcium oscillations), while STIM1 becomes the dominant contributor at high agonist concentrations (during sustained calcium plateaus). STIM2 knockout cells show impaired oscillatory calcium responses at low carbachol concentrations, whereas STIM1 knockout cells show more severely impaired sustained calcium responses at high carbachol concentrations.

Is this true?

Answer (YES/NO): NO